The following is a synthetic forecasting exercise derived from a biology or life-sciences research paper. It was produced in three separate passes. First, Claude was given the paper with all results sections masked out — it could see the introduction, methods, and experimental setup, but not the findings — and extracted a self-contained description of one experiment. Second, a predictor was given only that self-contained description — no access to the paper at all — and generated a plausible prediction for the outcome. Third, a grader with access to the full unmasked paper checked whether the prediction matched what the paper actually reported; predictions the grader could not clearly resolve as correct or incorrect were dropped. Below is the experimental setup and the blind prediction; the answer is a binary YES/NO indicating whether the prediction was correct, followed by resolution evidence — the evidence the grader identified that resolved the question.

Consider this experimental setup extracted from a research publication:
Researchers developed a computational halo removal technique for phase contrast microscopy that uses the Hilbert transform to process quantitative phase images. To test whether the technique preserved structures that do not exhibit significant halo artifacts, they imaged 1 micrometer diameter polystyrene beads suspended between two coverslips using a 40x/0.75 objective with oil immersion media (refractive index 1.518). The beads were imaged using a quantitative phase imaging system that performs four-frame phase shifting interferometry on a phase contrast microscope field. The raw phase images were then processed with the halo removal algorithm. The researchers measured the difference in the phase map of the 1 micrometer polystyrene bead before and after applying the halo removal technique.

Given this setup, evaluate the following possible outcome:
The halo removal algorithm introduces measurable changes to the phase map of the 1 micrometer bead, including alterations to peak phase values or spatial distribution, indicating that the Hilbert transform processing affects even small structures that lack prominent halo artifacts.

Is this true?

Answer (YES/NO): NO